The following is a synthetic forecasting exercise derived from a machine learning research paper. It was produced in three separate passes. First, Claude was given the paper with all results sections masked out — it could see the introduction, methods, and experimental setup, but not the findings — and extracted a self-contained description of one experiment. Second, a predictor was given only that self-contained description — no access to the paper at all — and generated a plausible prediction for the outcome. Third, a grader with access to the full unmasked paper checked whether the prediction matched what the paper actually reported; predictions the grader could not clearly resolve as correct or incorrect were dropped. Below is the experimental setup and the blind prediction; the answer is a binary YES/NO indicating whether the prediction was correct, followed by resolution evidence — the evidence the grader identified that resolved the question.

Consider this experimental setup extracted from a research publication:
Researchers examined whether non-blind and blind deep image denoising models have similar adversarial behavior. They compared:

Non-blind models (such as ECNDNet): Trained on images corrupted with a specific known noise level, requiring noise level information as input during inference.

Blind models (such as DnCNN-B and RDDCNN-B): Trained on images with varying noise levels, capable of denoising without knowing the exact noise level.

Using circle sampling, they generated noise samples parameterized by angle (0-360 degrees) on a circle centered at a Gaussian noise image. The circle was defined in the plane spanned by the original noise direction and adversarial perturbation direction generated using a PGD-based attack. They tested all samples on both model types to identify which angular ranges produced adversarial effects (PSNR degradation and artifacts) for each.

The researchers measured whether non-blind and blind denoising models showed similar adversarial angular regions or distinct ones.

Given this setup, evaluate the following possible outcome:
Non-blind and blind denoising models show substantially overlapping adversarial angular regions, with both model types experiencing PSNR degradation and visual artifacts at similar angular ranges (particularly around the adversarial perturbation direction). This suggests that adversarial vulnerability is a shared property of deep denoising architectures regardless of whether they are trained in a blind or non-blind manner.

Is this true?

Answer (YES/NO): YES